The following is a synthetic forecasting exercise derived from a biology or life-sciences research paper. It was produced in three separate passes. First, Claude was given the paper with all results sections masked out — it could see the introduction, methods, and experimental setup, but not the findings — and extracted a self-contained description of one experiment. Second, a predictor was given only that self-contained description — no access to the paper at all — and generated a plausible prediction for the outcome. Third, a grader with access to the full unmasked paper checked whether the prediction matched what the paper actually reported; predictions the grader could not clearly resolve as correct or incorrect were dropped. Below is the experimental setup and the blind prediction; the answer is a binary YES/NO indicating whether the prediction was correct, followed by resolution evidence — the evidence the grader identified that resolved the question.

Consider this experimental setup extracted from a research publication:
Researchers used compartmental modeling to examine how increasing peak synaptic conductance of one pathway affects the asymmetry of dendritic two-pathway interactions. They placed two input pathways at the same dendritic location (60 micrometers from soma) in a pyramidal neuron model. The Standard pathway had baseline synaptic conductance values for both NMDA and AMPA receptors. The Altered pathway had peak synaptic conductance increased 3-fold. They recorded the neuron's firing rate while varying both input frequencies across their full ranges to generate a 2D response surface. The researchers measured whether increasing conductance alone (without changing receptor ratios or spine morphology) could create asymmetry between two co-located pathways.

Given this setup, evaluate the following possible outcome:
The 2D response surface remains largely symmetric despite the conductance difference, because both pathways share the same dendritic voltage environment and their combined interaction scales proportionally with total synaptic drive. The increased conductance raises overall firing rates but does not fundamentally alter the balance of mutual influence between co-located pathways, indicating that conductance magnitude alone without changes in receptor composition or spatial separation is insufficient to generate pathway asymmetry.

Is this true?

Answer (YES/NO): NO